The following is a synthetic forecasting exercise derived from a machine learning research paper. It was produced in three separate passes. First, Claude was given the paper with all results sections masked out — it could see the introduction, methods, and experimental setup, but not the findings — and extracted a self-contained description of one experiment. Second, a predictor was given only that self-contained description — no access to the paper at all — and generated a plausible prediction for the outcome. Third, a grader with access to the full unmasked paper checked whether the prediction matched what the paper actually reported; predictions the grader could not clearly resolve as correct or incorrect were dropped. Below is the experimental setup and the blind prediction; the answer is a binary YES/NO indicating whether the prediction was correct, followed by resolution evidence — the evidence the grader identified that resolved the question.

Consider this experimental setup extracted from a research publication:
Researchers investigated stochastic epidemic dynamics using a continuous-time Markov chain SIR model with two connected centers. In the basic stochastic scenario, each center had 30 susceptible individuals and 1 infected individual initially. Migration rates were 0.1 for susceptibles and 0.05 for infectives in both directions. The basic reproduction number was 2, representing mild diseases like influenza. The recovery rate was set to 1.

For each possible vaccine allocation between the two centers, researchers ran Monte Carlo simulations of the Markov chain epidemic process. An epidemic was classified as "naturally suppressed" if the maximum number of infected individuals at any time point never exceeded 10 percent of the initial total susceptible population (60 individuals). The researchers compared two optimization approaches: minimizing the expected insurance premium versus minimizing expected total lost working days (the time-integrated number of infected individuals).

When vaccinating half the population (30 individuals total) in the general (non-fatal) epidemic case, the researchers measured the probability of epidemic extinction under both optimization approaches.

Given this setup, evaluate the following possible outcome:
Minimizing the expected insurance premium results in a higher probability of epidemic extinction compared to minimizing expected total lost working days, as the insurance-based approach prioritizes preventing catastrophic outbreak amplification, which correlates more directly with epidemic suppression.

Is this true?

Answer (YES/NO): NO